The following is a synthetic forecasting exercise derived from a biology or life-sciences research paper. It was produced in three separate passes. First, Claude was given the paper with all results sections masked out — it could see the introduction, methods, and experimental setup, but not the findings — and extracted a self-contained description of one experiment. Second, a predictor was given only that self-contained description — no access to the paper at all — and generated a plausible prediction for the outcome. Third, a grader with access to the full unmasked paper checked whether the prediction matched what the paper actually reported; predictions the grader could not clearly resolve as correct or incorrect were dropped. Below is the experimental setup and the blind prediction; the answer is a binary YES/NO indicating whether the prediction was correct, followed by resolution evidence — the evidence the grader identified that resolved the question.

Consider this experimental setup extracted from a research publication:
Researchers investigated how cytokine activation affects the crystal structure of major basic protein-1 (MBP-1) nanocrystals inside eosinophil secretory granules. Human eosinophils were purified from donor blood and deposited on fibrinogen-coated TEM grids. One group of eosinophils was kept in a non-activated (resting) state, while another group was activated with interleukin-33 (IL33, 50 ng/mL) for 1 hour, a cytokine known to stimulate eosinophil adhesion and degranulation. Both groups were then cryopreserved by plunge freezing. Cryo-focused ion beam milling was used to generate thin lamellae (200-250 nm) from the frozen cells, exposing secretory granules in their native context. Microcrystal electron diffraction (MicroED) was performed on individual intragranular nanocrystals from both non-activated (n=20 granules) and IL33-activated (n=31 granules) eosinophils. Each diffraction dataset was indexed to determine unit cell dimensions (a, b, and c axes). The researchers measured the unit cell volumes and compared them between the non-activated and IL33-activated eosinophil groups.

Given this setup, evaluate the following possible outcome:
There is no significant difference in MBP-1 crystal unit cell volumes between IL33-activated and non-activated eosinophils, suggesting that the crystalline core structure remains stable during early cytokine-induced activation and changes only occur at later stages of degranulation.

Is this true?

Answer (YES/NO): NO